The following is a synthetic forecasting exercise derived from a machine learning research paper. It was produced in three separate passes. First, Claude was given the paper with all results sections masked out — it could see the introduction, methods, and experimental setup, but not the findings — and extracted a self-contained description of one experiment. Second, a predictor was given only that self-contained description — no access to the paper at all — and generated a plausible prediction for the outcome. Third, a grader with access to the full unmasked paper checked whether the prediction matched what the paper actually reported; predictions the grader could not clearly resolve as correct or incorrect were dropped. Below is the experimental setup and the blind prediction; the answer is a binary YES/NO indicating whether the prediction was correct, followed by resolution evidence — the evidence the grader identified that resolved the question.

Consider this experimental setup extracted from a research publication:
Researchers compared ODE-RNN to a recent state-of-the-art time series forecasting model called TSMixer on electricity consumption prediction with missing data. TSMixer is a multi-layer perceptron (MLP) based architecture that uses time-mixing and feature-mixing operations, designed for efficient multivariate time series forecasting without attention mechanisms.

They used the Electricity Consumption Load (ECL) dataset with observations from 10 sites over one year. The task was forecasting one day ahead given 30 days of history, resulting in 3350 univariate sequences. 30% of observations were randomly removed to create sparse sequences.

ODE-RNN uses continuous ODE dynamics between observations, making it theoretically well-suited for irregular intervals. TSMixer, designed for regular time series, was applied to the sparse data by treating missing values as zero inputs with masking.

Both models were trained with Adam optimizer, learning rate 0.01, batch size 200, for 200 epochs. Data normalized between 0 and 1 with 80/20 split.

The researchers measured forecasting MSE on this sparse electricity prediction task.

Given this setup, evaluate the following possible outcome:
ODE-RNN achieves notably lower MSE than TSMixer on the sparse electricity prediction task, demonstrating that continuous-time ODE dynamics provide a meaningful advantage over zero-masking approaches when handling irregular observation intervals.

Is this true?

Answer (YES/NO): YES